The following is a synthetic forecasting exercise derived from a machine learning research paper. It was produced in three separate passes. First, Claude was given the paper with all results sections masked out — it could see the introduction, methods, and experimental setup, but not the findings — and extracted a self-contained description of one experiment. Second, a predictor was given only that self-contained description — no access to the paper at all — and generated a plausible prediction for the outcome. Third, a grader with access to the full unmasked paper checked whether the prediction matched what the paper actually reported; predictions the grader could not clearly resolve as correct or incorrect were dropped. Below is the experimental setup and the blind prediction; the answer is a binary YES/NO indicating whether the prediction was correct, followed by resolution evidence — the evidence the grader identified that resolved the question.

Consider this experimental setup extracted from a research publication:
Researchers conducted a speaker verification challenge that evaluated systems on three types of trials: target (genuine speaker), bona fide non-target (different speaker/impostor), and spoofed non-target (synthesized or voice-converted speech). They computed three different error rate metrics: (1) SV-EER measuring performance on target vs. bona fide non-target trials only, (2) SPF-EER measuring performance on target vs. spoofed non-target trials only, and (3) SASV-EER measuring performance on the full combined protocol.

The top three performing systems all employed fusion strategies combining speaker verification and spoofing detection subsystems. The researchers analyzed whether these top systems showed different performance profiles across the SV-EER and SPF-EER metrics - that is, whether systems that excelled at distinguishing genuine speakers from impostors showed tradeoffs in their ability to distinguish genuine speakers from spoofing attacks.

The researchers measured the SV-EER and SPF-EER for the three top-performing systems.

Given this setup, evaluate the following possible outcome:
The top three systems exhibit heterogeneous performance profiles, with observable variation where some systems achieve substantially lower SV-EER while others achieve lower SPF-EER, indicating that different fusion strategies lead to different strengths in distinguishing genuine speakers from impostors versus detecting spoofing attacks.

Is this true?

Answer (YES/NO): NO